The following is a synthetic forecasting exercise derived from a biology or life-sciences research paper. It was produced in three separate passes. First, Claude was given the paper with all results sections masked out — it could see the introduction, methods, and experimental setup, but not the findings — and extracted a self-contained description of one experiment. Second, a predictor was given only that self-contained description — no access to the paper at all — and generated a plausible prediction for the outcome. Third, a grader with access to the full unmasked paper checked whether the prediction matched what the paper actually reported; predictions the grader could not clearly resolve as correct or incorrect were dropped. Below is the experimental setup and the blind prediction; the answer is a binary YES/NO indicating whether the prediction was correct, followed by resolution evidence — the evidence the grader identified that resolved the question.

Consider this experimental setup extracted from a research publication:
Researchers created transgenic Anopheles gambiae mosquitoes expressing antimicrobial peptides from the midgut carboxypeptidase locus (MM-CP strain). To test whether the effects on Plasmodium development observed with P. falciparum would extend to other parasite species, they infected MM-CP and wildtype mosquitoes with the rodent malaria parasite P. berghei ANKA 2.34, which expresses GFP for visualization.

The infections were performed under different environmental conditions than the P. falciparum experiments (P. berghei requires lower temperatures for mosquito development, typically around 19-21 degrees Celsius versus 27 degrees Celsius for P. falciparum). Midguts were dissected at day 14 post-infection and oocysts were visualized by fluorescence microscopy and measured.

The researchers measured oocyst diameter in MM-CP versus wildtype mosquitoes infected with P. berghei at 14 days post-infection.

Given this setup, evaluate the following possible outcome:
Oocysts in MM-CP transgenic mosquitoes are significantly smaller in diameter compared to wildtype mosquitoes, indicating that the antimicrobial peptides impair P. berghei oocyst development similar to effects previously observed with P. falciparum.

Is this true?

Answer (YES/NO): YES